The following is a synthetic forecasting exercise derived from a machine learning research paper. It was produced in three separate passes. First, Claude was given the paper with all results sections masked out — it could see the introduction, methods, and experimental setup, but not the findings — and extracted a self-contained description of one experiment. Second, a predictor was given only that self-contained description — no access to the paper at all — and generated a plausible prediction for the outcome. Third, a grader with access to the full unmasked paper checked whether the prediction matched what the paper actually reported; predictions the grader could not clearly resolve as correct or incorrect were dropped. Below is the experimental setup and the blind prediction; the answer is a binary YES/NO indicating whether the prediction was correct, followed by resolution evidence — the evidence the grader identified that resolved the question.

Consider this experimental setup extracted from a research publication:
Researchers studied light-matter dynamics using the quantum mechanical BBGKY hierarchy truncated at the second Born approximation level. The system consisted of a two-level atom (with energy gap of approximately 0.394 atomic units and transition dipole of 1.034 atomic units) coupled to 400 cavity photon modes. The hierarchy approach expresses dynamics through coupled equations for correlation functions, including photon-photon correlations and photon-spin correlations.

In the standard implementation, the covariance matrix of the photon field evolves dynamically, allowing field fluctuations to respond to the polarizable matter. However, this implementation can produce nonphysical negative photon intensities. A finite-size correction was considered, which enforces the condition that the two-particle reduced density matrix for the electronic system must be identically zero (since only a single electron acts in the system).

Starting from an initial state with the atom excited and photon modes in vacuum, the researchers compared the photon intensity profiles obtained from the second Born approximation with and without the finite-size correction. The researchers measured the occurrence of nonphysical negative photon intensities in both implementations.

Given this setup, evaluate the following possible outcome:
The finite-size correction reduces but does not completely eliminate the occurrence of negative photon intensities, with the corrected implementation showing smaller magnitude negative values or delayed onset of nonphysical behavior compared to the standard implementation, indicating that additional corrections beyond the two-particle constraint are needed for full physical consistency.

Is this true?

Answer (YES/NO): YES